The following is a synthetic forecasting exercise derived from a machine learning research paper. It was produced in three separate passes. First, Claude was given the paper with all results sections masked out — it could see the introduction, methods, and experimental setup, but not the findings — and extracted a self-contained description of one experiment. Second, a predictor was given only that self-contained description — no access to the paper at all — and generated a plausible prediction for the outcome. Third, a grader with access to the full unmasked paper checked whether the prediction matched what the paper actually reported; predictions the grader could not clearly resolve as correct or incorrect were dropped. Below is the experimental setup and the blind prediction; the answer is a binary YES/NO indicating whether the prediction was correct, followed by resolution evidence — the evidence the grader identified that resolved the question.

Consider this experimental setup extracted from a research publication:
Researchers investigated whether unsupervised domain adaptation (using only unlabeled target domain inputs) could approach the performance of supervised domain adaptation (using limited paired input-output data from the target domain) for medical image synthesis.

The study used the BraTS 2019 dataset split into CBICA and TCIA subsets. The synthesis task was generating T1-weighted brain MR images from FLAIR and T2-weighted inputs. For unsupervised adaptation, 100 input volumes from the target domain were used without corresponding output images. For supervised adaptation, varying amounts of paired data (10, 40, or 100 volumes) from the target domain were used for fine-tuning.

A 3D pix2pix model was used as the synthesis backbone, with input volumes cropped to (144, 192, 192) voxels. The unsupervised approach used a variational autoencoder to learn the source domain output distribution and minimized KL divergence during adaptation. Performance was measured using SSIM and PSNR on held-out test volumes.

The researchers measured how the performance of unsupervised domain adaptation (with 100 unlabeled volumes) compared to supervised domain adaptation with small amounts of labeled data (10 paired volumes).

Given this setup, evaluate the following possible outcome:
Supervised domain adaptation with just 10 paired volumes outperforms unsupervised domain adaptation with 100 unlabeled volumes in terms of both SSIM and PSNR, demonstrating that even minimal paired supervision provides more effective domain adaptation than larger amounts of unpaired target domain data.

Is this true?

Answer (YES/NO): NO